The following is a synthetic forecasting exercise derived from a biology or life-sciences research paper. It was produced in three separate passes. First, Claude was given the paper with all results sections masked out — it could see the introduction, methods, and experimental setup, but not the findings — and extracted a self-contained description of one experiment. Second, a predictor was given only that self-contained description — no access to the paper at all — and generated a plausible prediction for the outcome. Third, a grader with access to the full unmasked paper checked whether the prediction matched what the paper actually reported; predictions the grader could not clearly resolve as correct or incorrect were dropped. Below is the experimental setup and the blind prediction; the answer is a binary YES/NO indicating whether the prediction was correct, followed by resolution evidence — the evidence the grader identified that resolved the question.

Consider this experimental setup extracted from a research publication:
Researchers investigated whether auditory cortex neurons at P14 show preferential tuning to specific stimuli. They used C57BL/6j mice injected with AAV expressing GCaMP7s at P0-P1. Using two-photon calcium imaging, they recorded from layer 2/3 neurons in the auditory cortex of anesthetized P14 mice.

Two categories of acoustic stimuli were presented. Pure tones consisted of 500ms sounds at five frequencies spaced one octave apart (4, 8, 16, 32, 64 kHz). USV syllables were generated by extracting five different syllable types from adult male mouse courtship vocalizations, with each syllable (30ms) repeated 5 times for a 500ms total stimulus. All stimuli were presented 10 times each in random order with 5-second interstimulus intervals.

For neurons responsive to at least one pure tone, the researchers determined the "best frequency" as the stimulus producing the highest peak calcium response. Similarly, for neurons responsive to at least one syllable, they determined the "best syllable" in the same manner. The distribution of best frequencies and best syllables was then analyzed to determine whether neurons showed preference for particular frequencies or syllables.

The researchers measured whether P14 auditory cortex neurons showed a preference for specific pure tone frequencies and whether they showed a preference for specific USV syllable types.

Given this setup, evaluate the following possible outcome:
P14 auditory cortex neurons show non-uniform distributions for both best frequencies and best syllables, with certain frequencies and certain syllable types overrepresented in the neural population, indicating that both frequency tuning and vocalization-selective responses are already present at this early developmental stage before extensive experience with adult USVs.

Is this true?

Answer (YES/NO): NO